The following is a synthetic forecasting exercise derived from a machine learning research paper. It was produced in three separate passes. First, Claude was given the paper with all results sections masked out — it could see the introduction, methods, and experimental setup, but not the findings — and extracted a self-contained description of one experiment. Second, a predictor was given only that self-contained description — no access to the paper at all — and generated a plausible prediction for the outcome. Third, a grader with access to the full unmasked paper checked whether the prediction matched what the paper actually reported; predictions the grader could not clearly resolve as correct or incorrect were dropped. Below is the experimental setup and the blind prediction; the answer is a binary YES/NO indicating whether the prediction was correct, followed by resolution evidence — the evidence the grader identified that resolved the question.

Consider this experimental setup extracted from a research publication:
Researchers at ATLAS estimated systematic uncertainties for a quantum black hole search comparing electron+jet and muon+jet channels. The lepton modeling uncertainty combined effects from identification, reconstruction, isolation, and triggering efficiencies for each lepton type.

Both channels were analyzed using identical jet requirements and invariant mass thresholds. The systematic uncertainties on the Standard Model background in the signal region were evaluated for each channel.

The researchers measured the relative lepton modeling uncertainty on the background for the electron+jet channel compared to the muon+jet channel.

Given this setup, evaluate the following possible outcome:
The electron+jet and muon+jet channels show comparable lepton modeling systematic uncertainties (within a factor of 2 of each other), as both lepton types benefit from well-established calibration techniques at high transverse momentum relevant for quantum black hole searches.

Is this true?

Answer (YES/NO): YES